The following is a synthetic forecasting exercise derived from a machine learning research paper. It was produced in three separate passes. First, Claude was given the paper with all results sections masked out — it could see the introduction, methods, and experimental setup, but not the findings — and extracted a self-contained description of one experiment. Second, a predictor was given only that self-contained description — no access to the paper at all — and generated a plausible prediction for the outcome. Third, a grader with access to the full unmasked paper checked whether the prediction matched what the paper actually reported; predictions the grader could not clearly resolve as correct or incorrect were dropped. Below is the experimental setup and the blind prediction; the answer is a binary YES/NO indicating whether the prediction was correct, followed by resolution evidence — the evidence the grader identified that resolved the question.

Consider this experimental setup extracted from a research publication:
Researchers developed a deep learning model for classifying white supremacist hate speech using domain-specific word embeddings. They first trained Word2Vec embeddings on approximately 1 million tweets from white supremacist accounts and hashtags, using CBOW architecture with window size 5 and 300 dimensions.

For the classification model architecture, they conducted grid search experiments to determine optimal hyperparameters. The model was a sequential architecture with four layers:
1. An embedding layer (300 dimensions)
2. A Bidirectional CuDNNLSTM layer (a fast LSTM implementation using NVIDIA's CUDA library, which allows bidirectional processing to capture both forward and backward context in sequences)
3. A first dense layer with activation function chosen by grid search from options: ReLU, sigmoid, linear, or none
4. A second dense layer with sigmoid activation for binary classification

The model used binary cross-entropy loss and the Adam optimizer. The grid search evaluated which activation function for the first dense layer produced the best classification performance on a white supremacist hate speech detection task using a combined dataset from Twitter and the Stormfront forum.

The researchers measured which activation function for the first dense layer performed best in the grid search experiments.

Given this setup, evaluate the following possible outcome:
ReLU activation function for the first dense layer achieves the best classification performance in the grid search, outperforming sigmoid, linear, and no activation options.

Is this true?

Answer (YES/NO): NO